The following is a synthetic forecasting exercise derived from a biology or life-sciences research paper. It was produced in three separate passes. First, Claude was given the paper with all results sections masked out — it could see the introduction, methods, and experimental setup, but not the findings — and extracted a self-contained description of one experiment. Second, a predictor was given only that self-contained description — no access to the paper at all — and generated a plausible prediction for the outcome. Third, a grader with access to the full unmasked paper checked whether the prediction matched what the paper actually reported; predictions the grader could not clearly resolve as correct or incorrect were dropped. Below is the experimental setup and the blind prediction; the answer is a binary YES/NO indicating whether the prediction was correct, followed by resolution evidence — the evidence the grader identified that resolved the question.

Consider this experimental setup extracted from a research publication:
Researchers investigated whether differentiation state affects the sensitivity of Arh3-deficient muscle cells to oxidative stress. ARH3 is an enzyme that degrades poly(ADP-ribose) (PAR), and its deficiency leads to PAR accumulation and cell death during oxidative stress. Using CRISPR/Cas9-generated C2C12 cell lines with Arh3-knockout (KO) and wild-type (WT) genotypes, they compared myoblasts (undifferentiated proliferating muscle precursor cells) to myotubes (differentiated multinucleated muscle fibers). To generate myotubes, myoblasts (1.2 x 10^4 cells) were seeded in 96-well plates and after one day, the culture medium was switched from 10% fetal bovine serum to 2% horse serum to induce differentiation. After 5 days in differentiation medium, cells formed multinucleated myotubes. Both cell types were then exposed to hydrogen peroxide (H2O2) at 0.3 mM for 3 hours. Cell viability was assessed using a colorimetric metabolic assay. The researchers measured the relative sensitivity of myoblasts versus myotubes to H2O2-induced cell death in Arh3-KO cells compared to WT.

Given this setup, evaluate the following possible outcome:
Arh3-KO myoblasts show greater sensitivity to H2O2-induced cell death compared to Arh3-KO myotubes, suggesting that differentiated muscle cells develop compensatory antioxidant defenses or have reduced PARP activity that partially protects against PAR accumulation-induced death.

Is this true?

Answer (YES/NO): YES